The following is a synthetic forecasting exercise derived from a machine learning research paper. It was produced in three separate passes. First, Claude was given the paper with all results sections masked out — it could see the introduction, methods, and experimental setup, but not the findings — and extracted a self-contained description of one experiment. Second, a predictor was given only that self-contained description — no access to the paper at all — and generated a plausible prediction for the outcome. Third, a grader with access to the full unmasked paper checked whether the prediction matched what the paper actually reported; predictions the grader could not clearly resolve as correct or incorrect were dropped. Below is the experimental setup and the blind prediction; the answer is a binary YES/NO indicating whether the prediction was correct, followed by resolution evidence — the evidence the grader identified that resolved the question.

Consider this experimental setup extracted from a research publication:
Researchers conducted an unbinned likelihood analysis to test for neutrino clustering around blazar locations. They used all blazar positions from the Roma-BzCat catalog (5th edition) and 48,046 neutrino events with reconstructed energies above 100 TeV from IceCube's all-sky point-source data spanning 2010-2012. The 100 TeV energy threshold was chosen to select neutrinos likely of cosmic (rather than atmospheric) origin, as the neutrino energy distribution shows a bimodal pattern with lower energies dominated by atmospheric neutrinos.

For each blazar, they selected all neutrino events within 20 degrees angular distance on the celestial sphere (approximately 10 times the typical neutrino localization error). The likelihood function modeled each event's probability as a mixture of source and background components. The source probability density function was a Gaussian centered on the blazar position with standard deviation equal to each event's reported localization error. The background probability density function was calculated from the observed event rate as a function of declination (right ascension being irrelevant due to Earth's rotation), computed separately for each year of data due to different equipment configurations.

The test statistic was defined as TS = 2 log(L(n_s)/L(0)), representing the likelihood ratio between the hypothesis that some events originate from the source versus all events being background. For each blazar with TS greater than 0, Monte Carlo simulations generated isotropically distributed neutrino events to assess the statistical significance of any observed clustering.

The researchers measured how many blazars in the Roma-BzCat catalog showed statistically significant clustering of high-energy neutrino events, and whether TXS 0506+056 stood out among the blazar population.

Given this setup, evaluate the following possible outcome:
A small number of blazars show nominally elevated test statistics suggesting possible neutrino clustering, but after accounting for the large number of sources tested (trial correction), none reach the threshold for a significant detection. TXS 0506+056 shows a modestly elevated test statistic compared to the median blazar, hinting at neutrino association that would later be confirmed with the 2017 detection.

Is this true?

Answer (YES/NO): NO